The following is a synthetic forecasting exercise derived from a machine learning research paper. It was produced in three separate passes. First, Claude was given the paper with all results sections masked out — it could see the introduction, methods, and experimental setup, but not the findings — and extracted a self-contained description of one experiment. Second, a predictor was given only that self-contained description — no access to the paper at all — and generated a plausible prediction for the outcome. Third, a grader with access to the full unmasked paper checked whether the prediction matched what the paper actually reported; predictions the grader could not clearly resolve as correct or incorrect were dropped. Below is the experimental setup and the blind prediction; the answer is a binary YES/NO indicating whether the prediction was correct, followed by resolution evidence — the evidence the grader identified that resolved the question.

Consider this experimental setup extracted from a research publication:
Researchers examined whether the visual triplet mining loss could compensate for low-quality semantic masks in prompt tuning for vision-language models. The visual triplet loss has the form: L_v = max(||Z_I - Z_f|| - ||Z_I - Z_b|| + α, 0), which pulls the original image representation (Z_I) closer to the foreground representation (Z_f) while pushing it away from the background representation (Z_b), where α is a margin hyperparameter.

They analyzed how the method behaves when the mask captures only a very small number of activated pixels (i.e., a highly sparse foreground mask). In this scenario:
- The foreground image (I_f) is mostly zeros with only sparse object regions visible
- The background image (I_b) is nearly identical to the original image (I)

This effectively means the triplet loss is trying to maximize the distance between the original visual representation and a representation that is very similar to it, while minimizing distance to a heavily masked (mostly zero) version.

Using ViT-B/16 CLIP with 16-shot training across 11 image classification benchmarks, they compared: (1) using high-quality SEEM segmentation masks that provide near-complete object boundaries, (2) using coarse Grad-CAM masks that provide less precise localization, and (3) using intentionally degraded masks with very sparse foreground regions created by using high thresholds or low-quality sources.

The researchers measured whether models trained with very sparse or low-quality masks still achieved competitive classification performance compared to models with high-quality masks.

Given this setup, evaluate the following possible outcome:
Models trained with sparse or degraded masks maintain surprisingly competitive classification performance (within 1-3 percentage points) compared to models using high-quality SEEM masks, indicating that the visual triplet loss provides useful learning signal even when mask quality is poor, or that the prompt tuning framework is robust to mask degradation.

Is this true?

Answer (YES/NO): YES